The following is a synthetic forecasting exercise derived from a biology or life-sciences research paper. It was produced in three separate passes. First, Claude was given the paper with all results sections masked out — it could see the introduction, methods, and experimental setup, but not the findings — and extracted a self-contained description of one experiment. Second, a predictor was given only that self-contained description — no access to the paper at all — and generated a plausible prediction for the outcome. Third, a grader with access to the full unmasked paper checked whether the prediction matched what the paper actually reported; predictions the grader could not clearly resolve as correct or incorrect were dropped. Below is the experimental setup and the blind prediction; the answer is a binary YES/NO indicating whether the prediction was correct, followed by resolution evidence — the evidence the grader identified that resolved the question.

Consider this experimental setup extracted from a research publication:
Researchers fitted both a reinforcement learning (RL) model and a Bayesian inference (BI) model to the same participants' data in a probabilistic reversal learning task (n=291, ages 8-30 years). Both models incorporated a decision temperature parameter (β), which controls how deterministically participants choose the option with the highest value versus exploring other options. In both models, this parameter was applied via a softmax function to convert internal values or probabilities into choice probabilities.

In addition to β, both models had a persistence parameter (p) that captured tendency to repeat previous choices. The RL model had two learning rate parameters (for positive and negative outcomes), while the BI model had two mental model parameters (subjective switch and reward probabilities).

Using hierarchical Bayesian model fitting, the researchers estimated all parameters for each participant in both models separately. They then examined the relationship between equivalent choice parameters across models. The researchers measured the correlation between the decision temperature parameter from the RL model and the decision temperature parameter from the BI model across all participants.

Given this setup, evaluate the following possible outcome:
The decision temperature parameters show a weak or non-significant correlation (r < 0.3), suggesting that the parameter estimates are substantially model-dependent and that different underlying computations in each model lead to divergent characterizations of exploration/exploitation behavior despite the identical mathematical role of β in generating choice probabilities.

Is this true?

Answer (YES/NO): NO